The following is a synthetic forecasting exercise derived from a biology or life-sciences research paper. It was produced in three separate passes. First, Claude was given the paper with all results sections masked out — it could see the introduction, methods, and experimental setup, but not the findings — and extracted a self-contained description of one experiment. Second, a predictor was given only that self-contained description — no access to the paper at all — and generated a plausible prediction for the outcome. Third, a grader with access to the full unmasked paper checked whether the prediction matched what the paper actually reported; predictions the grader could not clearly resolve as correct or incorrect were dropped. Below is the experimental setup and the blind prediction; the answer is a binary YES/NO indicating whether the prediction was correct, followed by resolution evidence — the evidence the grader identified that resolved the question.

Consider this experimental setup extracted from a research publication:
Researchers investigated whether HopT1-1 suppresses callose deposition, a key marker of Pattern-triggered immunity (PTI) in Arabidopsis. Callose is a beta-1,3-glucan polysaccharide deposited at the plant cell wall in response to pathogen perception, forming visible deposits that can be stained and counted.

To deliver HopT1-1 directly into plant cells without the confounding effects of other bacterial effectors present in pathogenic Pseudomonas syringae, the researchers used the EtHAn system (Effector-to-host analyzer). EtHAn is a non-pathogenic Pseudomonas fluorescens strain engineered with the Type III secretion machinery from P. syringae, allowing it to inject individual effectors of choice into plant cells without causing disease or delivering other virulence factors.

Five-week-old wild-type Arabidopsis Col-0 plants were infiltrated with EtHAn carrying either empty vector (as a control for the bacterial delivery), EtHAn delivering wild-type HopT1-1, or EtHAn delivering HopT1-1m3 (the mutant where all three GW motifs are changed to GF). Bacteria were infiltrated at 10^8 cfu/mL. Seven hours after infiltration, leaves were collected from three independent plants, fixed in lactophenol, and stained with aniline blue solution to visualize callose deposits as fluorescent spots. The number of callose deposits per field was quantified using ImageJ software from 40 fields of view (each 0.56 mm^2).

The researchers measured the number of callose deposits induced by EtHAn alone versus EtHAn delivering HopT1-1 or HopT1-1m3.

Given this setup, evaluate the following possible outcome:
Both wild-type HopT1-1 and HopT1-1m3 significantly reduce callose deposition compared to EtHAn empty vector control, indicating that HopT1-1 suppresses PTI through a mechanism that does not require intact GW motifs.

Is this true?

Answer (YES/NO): NO